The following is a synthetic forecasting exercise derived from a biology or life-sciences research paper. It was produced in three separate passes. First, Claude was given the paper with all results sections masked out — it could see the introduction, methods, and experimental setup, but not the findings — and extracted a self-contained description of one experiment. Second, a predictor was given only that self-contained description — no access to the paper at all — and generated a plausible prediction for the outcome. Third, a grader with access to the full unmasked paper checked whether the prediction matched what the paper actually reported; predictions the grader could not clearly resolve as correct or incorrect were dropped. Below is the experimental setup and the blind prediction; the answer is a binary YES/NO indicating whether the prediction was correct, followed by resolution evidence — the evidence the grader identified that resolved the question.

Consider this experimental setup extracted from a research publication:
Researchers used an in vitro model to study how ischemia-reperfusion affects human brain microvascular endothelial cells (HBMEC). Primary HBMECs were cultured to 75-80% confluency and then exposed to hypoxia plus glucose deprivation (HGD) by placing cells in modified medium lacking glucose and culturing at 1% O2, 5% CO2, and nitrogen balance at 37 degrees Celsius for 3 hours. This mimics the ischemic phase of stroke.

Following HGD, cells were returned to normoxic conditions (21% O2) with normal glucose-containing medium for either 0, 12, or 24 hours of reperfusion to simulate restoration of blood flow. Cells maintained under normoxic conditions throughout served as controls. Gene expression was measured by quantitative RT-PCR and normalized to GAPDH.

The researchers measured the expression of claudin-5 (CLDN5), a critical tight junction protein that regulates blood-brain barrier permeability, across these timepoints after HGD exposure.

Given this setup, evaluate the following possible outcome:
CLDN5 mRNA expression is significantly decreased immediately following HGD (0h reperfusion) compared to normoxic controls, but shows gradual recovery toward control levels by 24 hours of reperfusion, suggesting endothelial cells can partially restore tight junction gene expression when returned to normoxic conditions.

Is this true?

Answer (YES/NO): NO